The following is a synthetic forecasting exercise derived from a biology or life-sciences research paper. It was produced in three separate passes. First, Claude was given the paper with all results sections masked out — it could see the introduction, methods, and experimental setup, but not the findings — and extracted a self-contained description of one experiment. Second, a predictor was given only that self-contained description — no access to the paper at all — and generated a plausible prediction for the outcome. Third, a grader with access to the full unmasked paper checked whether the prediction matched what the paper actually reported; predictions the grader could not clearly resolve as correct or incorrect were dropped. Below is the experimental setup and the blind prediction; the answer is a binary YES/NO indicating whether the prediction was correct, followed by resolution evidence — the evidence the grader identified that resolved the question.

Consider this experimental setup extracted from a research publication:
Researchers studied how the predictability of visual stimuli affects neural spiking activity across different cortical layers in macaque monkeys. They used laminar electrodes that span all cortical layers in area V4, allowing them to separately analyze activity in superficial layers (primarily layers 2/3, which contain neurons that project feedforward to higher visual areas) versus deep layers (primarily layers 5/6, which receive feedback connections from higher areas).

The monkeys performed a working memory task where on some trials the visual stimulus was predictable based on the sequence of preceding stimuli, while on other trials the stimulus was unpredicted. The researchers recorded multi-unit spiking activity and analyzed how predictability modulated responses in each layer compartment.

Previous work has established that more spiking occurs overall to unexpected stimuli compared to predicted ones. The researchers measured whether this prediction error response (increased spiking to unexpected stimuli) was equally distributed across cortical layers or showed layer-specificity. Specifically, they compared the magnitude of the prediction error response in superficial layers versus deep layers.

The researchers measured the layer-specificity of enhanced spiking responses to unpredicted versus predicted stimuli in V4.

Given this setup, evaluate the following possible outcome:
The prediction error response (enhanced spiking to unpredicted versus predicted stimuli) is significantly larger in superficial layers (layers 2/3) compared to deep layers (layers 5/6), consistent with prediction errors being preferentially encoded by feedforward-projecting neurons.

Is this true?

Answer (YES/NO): YES